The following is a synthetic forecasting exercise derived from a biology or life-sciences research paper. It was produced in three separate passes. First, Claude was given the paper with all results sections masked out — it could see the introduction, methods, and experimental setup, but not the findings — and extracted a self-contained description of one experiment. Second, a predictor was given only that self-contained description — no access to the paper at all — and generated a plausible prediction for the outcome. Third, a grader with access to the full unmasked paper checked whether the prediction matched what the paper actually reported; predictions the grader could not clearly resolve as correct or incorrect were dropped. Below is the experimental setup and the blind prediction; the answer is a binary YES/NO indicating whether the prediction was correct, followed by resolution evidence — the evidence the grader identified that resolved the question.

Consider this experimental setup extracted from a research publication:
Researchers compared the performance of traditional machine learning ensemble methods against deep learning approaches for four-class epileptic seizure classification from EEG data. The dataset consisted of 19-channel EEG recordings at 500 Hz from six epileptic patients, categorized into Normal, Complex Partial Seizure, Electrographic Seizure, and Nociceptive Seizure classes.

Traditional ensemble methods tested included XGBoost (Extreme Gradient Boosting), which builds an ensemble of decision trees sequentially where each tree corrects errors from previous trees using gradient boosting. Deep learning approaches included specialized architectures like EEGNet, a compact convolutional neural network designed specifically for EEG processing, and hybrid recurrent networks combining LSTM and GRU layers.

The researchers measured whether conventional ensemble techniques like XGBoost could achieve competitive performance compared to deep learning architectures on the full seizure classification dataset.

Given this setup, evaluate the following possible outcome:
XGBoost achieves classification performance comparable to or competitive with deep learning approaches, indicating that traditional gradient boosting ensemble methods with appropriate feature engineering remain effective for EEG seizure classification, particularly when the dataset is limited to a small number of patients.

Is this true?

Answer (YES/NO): YES